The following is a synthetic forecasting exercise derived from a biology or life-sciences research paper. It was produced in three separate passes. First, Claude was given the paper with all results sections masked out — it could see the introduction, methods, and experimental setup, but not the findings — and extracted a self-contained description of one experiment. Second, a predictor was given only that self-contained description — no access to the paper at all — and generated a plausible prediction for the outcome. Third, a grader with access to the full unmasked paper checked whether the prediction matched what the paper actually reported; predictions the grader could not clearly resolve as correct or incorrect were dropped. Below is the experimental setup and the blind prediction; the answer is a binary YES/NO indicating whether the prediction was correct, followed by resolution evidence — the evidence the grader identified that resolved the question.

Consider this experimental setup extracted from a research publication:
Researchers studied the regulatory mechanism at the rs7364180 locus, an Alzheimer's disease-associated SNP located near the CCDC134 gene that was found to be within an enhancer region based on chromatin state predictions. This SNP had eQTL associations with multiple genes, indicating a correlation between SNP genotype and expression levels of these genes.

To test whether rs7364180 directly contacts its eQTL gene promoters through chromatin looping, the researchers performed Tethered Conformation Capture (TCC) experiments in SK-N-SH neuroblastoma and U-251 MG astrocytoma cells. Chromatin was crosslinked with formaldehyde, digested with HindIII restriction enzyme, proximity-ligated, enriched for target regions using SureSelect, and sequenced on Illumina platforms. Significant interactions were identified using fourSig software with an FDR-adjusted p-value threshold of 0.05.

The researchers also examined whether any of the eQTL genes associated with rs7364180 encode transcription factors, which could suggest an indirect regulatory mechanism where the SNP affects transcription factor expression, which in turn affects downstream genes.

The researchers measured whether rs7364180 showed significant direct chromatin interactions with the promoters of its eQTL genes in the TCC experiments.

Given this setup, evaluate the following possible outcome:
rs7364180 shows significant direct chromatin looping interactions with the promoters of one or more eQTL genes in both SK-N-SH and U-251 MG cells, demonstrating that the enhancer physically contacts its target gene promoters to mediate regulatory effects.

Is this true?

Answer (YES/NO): NO